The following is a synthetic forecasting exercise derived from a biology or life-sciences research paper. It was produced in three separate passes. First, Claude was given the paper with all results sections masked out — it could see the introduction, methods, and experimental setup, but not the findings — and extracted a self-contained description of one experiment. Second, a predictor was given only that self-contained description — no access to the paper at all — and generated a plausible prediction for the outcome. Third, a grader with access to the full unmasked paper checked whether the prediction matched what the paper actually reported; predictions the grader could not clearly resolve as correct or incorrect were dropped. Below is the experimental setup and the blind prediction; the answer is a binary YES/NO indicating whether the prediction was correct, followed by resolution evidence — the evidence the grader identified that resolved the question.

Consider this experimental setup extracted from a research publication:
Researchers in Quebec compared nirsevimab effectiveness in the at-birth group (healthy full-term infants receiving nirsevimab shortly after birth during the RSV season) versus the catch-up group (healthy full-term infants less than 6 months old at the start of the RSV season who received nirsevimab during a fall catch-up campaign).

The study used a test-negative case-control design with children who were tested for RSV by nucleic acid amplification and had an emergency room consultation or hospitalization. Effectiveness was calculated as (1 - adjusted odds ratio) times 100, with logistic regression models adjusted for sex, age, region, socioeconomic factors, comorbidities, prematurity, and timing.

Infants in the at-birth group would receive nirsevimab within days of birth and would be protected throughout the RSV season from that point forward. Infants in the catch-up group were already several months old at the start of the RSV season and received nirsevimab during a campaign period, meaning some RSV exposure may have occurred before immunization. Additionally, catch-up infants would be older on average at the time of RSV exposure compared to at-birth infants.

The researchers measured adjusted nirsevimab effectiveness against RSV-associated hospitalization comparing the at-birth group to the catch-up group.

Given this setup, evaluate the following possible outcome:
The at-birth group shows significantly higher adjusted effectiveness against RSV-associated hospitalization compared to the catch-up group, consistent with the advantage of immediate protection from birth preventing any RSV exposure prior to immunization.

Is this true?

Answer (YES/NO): NO